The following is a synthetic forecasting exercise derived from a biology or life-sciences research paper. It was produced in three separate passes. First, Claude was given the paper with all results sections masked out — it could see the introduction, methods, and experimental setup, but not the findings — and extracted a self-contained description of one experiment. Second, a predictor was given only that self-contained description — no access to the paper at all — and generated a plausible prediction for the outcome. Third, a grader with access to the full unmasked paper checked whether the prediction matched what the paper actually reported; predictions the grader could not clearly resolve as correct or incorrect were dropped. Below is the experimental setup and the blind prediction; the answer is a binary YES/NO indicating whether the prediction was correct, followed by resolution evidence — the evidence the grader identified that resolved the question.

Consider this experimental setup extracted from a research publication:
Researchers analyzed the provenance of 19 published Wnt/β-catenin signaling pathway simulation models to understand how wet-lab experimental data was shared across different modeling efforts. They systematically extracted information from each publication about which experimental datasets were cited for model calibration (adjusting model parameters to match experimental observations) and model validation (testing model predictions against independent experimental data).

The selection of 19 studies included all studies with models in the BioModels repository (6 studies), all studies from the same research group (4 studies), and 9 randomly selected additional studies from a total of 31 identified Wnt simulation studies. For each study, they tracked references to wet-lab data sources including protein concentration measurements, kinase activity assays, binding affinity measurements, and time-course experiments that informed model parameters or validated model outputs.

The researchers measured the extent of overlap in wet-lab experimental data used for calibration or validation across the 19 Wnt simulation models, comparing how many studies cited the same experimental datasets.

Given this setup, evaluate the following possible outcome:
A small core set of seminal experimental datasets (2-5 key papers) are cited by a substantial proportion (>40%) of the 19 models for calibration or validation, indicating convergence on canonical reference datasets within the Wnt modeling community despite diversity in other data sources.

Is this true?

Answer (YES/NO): NO